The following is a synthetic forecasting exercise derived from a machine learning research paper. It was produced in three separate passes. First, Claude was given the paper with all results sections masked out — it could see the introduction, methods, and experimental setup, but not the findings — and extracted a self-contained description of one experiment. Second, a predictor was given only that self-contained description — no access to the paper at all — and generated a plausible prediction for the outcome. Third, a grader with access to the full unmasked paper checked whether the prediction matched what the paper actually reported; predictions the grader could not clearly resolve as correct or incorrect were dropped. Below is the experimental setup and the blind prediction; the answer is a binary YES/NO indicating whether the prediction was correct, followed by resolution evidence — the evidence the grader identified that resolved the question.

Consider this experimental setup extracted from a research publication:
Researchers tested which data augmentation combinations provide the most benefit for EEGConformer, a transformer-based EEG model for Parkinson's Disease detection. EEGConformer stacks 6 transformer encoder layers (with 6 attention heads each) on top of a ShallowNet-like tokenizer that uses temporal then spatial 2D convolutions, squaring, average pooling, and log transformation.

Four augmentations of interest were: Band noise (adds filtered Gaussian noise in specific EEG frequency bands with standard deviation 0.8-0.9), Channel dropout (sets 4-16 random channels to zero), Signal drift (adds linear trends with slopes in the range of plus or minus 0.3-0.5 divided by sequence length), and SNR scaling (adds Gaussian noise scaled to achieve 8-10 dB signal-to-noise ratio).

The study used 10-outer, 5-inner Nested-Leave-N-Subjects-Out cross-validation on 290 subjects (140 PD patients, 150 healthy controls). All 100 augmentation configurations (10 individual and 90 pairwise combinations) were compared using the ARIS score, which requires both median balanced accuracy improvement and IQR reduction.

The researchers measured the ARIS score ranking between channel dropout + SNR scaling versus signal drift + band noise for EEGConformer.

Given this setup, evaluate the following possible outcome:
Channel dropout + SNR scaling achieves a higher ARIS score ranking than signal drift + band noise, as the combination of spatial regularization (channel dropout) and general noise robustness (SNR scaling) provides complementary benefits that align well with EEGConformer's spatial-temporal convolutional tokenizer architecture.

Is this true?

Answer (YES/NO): YES